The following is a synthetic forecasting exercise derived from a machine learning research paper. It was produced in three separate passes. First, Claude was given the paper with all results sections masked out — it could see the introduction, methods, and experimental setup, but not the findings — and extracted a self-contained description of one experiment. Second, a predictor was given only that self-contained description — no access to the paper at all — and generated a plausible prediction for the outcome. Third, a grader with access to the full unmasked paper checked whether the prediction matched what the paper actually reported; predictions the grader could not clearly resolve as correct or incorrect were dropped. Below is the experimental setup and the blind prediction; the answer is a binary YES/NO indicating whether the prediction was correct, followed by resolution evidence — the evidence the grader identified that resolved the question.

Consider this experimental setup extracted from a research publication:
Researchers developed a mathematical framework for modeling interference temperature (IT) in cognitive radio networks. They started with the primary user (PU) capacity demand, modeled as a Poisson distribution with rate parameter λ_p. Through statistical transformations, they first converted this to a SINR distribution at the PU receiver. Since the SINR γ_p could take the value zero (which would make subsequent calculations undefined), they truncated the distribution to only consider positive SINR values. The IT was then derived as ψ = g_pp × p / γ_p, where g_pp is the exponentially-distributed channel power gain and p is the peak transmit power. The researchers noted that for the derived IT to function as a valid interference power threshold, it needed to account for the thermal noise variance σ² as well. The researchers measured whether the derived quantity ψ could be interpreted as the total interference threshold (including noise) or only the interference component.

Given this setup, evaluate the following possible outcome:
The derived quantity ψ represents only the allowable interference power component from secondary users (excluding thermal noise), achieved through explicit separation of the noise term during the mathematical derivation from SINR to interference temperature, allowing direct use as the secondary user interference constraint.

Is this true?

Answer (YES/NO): NO